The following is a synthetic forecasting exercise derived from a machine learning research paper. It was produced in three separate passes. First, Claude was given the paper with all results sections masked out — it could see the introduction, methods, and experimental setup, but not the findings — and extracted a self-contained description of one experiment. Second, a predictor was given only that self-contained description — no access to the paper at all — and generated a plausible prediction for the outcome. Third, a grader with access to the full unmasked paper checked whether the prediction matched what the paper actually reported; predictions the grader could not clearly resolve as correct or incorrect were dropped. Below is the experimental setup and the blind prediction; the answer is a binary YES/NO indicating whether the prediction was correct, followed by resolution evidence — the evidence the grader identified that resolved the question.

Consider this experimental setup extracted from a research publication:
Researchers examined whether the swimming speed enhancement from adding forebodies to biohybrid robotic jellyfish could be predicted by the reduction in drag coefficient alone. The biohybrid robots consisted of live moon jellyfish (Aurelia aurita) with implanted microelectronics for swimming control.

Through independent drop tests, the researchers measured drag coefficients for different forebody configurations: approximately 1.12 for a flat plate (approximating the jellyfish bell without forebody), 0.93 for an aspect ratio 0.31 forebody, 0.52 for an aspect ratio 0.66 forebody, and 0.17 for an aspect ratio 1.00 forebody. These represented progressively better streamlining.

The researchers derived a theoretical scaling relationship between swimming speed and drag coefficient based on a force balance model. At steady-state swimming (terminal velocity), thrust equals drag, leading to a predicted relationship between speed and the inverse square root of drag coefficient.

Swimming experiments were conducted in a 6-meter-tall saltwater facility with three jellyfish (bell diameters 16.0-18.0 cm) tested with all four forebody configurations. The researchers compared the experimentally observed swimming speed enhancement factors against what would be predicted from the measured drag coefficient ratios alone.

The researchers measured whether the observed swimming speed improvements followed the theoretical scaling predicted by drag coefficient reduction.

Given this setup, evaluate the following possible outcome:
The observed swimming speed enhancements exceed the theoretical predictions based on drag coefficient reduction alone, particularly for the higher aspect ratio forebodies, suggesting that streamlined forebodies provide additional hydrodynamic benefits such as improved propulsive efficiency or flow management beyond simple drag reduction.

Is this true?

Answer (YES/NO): NO